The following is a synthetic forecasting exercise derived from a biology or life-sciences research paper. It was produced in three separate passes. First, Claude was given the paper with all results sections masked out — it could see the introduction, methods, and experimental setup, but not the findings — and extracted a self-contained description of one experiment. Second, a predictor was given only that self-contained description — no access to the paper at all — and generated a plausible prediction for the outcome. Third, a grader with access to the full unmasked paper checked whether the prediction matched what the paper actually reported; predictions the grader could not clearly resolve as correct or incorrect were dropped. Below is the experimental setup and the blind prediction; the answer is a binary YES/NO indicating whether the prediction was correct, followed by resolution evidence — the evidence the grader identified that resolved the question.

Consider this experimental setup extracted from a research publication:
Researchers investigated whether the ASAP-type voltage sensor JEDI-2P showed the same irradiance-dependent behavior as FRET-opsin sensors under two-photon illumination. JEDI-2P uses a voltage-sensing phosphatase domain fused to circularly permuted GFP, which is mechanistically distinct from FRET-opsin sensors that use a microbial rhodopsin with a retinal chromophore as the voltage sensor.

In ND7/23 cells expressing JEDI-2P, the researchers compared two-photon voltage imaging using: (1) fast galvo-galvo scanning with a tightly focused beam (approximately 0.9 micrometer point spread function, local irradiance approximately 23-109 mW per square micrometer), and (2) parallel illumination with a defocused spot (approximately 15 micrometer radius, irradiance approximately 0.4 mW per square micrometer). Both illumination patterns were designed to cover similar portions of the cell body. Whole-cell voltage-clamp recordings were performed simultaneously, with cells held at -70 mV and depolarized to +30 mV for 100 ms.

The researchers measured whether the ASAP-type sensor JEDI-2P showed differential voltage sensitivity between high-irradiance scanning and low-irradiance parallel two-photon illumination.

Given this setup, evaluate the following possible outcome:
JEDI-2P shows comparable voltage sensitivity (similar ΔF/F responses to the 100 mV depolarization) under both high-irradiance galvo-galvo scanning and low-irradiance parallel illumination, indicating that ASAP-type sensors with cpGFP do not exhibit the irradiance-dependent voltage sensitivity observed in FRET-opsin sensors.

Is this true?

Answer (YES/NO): YES